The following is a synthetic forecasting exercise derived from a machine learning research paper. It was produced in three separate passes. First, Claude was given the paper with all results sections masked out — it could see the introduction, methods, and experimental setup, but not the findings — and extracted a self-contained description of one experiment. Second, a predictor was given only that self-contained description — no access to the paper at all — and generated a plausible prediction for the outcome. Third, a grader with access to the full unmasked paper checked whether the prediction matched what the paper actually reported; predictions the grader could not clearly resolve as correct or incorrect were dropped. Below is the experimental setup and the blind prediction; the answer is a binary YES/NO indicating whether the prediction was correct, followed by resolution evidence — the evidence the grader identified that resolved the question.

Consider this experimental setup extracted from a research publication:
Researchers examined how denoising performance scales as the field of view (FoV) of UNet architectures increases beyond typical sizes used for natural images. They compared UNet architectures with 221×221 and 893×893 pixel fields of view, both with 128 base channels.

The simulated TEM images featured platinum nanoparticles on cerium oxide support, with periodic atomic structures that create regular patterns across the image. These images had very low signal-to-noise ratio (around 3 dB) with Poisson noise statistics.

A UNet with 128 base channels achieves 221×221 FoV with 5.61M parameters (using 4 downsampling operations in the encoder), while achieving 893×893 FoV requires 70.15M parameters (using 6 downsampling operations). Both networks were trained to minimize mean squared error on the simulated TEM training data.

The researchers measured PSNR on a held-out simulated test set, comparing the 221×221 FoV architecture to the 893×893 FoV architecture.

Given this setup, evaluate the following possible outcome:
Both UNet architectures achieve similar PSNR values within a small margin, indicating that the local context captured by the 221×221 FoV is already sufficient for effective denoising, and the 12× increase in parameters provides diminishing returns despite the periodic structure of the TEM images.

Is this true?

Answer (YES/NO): NO